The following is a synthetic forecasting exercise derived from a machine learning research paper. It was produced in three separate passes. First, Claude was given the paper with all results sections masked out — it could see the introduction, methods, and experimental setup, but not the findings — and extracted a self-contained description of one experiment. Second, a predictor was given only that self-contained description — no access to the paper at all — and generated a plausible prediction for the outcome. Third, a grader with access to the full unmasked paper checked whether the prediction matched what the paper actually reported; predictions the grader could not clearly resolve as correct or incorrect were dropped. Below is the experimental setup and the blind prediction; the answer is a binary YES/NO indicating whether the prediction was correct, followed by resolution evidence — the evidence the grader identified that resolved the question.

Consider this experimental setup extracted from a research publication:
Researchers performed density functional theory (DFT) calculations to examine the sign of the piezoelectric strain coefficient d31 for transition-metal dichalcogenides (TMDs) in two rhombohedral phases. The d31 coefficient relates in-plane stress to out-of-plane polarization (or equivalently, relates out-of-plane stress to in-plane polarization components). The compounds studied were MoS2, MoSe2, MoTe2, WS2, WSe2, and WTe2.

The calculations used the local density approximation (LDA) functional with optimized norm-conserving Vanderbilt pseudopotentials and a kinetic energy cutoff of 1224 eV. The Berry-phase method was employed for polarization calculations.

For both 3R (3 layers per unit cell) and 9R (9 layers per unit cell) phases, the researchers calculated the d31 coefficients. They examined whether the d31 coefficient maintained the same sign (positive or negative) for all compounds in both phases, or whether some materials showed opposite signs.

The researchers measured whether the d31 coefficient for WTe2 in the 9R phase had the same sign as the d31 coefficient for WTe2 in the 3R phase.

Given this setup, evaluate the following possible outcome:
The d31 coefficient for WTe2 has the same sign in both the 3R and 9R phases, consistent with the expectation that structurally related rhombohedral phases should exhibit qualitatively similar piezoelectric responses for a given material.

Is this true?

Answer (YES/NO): NO